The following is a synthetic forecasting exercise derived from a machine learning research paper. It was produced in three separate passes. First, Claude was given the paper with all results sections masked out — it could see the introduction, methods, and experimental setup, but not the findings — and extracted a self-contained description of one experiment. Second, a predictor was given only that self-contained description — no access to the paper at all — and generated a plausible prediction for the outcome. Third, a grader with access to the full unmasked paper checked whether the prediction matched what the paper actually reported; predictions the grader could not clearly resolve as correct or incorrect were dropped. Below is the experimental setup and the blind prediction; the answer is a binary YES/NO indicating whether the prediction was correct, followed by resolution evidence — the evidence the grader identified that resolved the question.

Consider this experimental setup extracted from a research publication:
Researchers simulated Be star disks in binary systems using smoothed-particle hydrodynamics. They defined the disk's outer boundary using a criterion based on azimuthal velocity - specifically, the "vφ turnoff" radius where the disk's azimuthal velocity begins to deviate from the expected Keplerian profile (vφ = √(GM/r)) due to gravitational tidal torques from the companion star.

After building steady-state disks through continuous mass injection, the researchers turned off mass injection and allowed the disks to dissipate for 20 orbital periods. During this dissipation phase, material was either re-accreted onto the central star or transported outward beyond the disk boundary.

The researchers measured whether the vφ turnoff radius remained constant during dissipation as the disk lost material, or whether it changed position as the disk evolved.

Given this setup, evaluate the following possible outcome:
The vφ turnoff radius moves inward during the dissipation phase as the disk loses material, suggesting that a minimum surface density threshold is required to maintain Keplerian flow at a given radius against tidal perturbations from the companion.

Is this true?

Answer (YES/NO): NO